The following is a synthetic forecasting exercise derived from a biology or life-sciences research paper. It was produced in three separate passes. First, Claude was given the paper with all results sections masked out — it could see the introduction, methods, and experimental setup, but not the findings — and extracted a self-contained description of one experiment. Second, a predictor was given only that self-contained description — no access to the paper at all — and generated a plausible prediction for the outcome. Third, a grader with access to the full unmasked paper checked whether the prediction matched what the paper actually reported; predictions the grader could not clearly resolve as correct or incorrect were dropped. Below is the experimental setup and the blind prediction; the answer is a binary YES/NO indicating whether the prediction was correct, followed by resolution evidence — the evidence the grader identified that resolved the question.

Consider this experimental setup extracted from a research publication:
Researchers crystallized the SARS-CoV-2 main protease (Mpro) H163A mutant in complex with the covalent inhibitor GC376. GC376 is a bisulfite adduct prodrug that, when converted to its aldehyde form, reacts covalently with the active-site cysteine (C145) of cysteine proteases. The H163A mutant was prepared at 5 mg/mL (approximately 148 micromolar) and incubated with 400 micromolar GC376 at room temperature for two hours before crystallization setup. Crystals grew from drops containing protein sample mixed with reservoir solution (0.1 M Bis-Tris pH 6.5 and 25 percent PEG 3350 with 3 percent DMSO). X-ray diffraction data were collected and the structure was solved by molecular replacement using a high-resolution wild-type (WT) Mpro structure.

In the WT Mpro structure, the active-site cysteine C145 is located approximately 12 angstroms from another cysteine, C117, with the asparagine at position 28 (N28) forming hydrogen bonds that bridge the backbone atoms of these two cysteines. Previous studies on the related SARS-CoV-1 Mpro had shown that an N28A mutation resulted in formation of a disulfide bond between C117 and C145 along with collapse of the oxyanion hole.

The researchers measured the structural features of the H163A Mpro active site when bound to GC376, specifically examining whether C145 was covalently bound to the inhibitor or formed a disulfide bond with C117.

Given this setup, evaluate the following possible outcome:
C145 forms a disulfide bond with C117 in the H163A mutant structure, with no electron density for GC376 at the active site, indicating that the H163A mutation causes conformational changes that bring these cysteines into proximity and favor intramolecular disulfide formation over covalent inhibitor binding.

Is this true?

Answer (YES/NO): NO